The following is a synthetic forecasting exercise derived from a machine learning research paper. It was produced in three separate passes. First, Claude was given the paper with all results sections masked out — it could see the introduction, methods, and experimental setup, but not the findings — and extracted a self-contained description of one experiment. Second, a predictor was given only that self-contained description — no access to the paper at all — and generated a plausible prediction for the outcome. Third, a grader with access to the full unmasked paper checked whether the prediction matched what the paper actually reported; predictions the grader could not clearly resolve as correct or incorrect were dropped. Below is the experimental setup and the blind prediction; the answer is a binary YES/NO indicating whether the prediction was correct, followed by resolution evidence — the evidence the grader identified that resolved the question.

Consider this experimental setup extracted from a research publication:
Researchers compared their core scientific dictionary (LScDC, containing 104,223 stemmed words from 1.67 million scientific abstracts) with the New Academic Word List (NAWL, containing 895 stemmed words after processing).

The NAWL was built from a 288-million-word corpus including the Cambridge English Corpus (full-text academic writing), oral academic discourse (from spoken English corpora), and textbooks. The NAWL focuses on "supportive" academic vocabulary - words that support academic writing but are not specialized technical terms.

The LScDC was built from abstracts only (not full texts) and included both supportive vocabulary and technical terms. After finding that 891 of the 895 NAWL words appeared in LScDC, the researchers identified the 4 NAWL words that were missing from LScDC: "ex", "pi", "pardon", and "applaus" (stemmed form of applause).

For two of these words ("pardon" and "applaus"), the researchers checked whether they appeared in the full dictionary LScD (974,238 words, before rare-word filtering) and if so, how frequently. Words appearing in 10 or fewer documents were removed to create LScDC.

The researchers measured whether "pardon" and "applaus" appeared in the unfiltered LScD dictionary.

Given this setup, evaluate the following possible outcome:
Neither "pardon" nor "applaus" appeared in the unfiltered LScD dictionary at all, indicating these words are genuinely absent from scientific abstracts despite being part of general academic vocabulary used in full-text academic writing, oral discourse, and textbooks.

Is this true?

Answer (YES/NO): NO